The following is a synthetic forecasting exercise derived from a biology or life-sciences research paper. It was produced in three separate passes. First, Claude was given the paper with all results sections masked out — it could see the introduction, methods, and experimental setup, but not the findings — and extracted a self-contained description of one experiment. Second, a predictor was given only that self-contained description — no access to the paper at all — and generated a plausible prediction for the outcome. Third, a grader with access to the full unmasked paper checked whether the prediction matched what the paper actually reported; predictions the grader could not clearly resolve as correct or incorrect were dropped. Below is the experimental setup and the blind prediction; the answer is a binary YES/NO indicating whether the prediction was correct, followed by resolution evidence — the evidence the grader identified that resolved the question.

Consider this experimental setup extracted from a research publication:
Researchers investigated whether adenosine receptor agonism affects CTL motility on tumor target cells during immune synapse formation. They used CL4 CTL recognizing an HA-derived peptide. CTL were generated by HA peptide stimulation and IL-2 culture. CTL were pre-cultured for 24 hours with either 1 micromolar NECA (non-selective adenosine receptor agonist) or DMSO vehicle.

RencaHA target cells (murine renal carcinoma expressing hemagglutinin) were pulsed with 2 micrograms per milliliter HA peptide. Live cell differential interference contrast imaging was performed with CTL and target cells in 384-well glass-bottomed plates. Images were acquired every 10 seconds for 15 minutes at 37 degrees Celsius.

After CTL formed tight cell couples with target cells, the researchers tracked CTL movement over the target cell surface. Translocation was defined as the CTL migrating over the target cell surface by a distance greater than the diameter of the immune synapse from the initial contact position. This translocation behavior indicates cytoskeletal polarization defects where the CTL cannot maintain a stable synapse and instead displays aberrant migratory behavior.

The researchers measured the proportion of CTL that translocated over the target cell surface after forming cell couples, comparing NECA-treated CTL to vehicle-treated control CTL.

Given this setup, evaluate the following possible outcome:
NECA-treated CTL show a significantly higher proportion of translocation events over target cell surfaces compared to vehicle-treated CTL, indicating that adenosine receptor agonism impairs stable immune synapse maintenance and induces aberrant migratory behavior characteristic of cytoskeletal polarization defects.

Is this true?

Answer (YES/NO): YES